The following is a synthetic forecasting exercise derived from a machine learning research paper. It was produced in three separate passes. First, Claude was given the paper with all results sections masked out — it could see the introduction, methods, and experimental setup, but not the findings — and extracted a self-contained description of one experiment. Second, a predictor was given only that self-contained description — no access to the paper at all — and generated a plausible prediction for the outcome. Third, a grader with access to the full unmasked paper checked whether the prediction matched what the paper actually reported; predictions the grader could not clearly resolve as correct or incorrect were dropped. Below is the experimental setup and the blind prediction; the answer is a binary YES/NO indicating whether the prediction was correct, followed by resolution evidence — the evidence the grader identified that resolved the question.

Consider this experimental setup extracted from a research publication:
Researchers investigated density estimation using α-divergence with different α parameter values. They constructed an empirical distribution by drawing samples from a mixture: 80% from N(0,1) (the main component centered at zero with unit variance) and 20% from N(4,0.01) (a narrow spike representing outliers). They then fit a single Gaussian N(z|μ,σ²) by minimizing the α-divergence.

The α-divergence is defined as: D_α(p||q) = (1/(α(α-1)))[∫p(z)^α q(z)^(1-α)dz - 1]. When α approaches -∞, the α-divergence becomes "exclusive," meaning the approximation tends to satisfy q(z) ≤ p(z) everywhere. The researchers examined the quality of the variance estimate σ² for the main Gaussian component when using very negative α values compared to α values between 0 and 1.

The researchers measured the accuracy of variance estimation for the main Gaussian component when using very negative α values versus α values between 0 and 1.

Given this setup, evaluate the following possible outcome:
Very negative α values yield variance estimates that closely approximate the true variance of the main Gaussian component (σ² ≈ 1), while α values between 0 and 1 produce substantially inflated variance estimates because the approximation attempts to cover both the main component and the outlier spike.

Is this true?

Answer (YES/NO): NO